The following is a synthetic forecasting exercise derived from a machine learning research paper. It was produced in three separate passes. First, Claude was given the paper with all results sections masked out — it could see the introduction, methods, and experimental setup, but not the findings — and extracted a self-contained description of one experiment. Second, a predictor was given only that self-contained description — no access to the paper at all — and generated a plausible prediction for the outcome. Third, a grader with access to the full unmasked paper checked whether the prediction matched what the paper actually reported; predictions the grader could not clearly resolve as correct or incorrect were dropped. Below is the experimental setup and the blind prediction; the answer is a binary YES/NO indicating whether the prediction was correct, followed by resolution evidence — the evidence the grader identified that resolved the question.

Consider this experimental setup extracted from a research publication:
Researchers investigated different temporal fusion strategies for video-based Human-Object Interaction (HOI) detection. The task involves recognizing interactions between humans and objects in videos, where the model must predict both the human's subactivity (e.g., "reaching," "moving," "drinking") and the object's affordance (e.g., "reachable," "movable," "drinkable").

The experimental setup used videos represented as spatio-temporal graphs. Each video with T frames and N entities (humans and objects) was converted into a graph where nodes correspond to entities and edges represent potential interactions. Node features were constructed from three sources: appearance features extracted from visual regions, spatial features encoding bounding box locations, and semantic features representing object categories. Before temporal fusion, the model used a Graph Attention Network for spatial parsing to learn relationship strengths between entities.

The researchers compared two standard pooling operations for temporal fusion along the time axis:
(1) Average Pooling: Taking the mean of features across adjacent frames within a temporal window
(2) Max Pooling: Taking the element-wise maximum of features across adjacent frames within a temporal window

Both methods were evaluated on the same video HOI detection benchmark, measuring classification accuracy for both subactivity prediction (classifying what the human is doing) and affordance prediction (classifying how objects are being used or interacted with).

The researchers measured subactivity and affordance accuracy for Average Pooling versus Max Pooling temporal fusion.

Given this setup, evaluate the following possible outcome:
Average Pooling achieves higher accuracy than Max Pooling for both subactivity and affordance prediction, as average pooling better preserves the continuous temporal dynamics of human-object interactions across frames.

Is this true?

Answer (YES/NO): NO